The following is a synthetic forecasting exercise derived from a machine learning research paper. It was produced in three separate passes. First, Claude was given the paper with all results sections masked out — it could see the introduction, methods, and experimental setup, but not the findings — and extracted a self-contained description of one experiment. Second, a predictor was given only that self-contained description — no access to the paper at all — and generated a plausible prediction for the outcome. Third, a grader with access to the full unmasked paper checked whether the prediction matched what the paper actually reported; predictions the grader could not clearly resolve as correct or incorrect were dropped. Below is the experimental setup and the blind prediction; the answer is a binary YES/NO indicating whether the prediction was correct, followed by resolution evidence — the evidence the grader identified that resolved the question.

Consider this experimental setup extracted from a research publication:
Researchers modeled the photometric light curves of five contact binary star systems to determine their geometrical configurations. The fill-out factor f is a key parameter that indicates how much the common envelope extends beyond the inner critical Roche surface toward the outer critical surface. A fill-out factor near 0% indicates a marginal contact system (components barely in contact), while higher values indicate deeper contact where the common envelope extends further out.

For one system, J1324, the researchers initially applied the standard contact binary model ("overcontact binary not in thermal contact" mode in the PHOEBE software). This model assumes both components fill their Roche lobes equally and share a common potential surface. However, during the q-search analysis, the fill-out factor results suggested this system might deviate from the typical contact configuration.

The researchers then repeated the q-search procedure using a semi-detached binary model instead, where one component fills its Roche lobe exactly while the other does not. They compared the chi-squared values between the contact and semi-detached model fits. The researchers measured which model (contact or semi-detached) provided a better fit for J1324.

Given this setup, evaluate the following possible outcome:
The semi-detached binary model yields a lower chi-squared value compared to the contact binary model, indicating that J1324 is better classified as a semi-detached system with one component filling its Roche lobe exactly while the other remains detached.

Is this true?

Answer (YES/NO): YES